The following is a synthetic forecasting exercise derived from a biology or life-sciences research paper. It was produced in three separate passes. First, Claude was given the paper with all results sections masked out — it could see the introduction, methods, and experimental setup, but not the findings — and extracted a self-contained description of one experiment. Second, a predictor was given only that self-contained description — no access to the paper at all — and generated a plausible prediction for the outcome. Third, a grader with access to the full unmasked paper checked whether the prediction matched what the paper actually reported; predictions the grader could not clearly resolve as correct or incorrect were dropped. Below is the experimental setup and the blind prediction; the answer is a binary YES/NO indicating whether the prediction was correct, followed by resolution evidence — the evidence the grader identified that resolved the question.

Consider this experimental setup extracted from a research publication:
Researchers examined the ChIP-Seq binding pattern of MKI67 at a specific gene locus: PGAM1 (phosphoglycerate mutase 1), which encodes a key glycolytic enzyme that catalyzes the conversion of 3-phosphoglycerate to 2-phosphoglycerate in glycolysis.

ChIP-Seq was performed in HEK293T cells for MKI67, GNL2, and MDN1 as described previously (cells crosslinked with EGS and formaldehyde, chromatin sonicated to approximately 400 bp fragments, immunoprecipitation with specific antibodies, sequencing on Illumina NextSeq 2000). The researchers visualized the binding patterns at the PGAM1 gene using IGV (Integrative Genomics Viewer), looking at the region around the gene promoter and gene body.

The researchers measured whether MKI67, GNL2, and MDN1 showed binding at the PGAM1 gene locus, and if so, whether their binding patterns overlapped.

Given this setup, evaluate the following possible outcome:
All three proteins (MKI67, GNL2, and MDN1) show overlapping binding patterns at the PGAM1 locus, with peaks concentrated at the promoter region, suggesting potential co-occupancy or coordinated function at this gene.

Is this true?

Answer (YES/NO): YES